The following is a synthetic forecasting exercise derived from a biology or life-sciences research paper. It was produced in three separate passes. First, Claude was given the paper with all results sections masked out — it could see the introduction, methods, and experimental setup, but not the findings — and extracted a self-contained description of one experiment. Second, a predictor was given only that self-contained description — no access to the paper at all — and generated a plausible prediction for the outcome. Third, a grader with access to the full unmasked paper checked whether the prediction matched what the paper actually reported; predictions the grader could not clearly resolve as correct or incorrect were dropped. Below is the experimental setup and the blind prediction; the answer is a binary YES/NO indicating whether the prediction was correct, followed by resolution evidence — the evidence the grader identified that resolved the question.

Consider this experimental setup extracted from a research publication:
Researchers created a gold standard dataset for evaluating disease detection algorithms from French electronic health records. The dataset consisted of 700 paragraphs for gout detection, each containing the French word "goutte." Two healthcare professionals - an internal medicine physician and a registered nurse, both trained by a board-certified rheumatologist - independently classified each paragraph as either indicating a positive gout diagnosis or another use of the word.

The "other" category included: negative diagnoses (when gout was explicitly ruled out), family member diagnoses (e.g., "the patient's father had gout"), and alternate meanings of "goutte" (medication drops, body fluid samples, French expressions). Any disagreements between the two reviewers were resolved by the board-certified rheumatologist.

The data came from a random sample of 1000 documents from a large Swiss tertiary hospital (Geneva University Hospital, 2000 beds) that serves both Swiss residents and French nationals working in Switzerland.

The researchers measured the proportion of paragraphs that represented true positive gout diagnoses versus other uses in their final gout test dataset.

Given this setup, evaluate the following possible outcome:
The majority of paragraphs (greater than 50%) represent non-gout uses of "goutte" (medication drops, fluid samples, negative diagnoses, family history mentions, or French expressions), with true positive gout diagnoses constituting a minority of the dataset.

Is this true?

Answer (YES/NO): YES